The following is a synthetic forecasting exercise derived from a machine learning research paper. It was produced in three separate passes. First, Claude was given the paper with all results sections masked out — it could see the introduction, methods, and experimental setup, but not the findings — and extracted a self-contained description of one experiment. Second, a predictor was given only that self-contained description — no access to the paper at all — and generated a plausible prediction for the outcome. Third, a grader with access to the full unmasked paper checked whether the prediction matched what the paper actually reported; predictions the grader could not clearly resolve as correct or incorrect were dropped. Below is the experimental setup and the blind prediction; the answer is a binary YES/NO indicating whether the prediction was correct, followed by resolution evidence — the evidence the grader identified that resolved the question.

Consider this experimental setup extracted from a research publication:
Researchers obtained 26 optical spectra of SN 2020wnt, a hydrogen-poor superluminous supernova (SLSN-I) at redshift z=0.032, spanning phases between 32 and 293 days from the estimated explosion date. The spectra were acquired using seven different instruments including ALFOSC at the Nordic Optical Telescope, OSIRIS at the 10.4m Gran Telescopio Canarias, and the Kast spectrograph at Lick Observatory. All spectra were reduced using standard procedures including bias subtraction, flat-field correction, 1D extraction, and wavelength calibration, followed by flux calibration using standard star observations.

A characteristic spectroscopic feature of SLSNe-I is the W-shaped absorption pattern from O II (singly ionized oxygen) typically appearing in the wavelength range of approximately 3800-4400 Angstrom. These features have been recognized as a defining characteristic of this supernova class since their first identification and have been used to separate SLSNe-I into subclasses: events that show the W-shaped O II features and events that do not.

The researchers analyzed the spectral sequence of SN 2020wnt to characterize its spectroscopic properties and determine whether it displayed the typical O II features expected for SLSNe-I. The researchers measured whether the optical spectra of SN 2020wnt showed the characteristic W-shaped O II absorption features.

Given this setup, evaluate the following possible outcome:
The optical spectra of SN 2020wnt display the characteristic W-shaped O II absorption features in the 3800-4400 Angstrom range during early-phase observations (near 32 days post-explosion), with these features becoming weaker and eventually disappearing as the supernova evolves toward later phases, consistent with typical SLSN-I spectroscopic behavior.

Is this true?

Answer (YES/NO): NO